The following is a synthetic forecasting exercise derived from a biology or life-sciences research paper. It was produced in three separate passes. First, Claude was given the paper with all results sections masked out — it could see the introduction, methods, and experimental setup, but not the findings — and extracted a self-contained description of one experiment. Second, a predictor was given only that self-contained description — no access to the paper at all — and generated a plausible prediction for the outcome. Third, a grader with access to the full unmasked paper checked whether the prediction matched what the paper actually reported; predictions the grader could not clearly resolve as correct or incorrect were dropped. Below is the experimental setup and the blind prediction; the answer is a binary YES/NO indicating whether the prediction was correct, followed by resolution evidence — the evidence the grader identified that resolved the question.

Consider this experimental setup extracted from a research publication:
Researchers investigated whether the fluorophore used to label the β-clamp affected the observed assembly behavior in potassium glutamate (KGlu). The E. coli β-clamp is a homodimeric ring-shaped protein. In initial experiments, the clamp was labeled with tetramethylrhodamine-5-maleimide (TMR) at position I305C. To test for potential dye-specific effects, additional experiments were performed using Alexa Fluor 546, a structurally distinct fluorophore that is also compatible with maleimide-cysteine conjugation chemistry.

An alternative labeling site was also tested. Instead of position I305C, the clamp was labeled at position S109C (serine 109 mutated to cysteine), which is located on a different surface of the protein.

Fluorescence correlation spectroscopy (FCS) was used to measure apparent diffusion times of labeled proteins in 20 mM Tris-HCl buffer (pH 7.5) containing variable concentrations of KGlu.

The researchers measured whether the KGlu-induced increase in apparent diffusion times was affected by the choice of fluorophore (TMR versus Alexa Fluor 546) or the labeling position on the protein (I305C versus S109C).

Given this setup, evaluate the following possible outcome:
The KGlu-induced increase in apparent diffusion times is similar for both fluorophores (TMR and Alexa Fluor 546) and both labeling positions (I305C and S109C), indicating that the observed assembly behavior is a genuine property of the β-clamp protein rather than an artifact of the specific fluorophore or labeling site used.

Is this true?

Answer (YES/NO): YES